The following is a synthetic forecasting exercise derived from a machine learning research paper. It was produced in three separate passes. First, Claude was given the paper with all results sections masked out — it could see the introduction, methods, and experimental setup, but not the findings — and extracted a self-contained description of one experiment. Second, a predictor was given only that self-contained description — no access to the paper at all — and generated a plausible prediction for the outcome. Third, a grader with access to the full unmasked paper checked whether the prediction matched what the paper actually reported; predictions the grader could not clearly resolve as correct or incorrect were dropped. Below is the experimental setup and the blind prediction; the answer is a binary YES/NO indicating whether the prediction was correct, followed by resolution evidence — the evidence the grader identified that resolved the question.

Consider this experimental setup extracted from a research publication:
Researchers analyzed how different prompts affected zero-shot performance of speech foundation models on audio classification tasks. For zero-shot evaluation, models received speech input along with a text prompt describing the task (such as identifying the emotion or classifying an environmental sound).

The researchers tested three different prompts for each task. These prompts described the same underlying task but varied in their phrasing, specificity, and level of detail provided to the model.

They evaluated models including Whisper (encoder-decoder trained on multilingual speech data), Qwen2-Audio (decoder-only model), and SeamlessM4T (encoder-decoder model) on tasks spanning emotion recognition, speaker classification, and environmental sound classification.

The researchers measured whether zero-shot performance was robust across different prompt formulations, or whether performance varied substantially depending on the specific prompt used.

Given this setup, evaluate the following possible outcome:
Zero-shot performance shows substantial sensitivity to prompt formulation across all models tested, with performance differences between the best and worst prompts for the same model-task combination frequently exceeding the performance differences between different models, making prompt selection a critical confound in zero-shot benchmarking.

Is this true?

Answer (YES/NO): NO